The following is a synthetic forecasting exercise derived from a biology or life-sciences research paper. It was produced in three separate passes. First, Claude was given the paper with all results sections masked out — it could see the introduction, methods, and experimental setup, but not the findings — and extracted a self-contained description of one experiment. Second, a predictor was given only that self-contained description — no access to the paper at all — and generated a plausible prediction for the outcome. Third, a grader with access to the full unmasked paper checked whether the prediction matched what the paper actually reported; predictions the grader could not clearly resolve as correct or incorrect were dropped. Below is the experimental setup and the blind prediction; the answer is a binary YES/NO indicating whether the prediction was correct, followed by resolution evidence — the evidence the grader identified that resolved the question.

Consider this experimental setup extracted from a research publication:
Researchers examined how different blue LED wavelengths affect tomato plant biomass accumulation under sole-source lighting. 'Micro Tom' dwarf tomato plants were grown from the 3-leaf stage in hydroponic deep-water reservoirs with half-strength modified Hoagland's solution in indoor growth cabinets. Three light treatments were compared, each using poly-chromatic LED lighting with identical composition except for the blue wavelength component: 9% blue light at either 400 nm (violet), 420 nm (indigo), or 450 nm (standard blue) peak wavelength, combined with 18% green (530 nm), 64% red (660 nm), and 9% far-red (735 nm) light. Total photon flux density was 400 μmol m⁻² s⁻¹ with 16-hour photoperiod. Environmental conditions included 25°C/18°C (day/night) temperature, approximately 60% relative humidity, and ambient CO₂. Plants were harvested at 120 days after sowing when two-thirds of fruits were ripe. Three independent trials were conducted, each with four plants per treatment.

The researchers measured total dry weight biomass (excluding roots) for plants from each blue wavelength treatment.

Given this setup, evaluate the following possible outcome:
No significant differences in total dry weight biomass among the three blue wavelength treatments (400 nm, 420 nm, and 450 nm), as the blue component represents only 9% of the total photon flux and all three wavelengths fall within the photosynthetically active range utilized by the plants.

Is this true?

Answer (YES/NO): NO